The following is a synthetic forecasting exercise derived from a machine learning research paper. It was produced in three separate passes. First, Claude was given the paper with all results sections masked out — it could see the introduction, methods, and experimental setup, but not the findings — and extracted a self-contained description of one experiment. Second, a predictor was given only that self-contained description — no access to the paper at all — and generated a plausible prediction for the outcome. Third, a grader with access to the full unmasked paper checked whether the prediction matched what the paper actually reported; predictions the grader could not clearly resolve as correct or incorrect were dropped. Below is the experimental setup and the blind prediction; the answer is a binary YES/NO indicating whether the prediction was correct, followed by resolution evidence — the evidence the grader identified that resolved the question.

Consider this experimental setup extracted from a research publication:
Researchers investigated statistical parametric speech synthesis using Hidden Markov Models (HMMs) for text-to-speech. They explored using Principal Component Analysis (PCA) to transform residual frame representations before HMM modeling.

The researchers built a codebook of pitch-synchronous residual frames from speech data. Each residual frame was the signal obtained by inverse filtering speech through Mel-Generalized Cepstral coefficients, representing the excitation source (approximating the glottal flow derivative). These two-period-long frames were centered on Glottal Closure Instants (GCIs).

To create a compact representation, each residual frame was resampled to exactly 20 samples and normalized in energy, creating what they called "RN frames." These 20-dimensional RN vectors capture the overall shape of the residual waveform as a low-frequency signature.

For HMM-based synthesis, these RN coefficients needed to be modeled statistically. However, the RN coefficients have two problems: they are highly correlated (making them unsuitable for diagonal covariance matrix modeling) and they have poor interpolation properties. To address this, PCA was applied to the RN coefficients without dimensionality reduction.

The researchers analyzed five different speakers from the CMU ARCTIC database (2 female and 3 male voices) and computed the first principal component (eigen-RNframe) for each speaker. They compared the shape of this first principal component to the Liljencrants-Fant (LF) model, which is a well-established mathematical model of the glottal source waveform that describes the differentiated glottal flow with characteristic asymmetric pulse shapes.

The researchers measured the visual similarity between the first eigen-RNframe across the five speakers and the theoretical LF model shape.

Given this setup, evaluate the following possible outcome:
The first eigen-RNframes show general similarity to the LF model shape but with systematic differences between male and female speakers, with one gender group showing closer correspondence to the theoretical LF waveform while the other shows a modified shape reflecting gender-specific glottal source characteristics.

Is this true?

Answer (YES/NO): NO